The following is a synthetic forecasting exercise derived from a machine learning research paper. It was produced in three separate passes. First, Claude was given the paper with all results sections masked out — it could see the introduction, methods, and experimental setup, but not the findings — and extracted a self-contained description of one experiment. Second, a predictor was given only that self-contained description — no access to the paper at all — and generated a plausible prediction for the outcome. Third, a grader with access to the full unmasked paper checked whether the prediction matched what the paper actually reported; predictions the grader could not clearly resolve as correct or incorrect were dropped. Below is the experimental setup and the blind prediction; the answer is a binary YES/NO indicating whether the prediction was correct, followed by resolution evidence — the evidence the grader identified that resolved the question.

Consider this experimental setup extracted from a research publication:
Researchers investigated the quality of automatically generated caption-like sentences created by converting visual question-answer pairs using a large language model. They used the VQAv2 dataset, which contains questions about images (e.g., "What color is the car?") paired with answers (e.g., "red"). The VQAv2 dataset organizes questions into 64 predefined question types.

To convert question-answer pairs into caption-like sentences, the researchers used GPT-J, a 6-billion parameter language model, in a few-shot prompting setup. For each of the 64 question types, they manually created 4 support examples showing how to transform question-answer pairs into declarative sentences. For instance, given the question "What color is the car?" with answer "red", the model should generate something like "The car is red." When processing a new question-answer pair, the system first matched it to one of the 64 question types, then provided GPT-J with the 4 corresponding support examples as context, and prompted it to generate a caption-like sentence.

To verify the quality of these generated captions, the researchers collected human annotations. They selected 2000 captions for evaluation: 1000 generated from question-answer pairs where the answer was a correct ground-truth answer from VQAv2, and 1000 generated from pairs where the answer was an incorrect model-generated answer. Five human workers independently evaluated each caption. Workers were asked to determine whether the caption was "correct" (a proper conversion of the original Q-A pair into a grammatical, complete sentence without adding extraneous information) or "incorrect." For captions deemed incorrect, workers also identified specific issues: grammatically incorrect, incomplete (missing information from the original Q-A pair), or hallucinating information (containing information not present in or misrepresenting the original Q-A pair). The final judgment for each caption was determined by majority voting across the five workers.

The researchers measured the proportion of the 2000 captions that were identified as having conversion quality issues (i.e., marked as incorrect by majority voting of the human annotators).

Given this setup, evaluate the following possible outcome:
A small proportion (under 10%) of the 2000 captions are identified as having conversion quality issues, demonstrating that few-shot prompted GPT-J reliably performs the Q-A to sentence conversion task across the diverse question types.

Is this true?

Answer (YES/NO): NO